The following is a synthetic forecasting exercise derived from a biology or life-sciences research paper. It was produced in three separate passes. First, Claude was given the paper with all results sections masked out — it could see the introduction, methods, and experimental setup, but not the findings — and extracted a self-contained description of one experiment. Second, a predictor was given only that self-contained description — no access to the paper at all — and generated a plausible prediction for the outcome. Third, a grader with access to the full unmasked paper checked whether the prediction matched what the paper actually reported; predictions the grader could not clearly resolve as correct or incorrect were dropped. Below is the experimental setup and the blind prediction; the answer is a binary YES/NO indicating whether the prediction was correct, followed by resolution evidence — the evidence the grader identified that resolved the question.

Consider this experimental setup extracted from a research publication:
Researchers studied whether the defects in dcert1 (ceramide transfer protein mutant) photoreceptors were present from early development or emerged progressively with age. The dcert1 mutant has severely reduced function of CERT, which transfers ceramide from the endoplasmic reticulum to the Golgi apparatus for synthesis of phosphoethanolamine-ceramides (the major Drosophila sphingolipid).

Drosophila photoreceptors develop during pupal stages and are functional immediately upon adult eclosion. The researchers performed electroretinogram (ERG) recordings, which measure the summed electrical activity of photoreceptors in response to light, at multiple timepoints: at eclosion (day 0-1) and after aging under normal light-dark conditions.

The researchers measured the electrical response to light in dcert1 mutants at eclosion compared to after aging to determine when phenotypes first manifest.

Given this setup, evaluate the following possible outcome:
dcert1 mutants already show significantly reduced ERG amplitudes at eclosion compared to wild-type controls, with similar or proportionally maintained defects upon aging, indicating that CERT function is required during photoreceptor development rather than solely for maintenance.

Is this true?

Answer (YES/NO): NO